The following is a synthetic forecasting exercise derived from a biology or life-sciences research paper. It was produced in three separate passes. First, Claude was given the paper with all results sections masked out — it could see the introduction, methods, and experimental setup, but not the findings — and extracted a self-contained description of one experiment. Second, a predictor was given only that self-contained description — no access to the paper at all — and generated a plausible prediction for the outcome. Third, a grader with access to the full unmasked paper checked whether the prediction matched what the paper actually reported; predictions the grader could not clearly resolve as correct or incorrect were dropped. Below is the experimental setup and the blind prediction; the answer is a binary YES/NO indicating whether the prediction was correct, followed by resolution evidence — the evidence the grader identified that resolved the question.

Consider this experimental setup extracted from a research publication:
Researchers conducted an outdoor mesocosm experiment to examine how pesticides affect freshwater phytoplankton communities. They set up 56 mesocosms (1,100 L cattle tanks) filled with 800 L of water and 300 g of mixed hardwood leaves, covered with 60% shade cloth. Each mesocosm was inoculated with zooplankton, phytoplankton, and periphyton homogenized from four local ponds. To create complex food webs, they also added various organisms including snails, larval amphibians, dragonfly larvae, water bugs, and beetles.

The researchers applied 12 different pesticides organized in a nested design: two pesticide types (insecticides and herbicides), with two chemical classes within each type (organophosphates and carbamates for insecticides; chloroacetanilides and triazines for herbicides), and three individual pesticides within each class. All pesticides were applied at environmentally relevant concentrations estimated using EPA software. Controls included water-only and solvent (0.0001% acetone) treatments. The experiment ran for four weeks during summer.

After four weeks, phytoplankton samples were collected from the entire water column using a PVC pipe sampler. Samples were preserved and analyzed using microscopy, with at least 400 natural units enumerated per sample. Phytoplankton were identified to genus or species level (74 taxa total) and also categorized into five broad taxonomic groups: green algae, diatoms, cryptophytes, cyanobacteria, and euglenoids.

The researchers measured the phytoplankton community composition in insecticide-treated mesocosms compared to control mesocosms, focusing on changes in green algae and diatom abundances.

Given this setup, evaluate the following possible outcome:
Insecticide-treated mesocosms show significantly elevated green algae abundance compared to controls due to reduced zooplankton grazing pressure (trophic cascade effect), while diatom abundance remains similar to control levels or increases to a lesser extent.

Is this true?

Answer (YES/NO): NO